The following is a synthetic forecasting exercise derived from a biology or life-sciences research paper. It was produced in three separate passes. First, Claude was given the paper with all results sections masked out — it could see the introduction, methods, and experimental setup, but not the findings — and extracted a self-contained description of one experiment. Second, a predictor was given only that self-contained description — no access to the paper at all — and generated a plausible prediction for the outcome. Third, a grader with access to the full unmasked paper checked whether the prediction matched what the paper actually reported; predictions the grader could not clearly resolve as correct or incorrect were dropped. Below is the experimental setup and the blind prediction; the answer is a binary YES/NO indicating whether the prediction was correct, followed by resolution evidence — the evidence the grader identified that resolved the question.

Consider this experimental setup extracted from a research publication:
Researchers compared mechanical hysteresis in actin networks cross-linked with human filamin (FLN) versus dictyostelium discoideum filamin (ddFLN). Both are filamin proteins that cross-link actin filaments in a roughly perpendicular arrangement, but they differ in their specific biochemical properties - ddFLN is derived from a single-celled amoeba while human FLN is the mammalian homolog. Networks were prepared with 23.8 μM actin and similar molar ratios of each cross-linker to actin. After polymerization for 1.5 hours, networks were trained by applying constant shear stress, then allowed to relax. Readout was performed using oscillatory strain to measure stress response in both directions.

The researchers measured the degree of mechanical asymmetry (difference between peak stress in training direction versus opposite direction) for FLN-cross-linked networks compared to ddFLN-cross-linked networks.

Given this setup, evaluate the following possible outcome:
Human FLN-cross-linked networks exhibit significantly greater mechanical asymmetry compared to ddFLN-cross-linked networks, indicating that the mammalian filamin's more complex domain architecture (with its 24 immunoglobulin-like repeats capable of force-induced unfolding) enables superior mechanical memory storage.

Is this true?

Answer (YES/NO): NO